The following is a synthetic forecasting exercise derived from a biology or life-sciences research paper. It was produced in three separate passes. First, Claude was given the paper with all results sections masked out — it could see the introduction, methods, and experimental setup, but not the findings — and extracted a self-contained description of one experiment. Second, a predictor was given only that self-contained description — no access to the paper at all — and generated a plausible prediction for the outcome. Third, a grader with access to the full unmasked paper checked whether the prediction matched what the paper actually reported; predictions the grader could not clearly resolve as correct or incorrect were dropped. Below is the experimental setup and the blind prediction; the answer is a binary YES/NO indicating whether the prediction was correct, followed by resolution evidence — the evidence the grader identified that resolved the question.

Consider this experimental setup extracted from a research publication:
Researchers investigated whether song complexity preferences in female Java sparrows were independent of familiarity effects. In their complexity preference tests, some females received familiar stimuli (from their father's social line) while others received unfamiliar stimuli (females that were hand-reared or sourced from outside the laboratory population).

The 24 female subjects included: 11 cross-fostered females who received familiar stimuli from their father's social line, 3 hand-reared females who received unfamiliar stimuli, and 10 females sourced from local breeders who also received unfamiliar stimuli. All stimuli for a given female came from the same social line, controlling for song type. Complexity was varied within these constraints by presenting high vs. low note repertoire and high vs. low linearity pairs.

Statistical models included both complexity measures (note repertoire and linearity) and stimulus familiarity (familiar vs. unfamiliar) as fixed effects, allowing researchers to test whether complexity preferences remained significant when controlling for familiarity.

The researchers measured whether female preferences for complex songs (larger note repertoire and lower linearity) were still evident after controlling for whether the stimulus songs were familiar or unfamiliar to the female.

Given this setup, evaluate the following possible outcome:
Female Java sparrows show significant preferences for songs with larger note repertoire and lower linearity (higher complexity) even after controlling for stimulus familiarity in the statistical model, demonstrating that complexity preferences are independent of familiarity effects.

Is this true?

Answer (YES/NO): YES